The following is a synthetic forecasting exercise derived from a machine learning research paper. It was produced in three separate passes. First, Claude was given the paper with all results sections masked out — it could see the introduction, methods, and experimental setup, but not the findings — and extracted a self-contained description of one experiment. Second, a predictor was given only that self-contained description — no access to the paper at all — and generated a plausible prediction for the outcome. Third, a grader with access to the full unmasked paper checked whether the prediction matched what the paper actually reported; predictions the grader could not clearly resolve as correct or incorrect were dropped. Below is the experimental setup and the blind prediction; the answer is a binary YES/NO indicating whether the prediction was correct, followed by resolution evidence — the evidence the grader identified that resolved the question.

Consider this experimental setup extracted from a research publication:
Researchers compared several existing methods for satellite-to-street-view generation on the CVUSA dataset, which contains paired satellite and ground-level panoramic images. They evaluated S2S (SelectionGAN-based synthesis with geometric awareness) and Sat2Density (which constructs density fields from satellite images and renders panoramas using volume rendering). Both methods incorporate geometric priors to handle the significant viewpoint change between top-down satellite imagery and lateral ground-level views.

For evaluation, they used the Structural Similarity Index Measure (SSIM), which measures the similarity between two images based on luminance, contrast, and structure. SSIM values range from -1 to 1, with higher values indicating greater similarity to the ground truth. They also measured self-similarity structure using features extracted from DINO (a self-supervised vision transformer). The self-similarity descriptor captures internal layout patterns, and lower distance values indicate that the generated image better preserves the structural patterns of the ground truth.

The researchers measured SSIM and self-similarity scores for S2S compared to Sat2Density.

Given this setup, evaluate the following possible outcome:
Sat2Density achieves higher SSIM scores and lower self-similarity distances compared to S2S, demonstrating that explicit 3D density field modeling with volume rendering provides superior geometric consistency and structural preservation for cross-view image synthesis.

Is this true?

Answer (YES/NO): NO